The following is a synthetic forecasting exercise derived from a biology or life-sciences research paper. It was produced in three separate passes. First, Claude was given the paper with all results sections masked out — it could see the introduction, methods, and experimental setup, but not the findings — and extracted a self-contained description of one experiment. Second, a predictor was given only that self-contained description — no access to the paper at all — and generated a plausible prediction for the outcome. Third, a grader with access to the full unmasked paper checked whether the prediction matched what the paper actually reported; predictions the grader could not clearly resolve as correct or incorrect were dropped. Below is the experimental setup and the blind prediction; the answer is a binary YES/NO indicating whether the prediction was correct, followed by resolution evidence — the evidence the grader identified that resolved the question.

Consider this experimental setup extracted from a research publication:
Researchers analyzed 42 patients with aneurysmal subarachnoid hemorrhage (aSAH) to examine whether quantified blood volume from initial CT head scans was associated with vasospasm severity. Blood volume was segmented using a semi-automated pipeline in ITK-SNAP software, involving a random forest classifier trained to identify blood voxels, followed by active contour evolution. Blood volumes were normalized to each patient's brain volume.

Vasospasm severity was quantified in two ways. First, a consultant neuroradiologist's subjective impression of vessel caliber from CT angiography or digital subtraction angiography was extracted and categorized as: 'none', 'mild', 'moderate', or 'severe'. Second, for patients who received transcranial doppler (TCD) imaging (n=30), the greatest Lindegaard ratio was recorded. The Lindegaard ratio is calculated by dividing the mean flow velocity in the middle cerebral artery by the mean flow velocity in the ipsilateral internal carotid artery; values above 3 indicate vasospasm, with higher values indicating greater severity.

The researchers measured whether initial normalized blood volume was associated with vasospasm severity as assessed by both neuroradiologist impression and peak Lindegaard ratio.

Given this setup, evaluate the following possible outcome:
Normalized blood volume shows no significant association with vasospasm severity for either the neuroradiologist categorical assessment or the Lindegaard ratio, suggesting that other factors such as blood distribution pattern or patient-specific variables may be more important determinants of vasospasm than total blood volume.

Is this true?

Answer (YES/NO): NO